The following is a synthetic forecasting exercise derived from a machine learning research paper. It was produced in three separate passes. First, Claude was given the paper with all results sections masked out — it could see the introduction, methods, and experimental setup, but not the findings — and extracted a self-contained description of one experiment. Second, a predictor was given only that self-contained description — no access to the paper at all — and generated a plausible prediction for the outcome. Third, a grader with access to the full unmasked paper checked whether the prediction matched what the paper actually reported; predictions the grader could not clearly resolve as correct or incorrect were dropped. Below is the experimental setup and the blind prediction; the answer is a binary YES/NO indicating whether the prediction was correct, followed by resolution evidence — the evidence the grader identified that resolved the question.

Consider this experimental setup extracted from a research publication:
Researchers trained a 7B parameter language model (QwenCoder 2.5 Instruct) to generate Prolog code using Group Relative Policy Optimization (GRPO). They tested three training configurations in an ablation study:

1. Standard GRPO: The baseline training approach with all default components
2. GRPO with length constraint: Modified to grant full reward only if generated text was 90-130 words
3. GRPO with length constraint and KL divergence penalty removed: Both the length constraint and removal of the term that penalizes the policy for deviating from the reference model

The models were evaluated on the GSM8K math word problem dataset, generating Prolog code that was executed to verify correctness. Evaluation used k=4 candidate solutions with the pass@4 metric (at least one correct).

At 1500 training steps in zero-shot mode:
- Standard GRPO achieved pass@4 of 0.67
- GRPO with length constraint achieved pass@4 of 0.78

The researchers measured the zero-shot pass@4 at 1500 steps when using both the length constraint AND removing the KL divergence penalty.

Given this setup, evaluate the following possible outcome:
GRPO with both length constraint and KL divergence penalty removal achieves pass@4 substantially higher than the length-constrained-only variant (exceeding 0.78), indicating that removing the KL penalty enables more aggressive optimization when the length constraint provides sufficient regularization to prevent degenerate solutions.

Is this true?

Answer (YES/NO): YES